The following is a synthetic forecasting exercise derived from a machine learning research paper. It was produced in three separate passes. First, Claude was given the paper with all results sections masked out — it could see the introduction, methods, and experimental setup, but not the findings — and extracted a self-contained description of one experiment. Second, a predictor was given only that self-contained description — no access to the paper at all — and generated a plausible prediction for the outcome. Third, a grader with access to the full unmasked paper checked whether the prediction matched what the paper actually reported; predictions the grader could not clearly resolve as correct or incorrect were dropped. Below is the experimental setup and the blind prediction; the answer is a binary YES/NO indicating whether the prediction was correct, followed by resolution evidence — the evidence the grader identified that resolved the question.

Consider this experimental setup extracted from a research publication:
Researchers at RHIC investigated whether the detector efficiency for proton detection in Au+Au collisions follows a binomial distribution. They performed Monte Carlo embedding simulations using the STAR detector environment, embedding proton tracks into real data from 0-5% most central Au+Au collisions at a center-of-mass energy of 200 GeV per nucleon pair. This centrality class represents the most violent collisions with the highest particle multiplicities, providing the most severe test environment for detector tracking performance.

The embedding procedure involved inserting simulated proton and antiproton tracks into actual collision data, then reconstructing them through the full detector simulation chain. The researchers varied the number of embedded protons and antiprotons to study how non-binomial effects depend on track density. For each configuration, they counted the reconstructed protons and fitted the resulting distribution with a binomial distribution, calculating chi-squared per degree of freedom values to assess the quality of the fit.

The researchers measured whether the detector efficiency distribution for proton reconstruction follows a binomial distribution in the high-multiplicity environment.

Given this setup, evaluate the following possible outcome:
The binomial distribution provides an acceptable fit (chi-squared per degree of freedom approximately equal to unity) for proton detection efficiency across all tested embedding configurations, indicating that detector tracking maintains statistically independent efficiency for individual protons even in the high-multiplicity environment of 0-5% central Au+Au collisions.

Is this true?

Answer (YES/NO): NO